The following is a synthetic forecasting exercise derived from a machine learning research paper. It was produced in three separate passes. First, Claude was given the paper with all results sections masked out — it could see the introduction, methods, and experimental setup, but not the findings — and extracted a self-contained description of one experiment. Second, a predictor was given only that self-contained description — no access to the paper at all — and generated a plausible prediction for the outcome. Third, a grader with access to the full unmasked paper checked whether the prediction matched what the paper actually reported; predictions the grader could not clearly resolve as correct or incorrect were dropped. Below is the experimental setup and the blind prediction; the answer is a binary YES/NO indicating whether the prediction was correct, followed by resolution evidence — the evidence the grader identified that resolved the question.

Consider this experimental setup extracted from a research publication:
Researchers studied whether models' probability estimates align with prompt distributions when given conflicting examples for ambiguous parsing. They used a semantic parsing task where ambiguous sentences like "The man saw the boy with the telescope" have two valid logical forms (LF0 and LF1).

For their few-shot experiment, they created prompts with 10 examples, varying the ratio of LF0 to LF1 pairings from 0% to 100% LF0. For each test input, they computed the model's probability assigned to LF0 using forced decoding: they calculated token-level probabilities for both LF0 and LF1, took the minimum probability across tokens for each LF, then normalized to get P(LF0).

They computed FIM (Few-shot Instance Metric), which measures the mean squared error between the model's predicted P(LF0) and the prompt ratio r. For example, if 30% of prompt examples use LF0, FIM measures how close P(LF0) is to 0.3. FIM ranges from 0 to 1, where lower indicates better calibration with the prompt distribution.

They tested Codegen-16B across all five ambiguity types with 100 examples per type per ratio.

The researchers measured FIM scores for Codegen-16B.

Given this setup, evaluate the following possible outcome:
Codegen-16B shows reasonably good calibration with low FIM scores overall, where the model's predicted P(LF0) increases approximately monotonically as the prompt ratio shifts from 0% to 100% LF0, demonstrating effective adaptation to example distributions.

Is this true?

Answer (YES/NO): YES